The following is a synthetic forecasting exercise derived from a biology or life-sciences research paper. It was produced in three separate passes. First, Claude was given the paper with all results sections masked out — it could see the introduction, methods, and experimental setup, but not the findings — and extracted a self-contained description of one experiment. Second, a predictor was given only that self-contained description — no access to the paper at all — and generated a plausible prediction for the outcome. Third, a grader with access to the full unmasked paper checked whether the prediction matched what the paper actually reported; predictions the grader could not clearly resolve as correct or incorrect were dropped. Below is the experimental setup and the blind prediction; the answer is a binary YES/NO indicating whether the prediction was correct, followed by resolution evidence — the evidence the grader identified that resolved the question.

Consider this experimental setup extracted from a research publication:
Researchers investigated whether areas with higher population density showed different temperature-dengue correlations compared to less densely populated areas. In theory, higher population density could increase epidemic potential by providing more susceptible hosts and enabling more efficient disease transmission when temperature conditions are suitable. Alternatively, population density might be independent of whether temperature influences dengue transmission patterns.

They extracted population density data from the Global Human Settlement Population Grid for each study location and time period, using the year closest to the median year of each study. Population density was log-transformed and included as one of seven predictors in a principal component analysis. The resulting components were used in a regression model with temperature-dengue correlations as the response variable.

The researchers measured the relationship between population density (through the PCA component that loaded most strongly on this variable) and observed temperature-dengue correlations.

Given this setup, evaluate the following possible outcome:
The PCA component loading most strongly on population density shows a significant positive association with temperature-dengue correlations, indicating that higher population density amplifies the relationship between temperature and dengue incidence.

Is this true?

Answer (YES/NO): YES